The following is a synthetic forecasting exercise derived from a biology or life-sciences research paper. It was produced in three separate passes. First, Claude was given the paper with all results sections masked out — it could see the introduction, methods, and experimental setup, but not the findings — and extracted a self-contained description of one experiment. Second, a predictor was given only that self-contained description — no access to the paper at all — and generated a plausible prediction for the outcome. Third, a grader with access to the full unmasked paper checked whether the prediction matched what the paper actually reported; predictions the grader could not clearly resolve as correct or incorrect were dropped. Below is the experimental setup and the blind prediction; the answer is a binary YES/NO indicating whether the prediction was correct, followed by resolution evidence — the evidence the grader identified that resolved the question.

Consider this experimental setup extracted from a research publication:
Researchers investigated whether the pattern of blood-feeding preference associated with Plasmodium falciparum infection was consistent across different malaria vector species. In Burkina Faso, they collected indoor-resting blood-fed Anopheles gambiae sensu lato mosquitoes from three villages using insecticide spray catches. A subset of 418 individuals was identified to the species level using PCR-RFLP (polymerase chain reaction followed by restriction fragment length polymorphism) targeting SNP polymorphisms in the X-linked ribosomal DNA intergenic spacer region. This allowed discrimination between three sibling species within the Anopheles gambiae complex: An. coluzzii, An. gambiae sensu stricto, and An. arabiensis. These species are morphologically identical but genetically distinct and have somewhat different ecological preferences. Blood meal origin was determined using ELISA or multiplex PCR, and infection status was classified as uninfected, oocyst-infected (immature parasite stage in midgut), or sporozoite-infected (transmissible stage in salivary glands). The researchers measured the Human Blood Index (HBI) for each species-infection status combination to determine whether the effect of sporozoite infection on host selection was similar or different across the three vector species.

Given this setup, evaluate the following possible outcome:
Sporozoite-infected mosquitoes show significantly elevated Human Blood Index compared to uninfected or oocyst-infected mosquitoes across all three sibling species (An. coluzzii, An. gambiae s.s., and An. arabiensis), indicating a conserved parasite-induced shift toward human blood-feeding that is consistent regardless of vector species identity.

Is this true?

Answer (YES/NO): YES